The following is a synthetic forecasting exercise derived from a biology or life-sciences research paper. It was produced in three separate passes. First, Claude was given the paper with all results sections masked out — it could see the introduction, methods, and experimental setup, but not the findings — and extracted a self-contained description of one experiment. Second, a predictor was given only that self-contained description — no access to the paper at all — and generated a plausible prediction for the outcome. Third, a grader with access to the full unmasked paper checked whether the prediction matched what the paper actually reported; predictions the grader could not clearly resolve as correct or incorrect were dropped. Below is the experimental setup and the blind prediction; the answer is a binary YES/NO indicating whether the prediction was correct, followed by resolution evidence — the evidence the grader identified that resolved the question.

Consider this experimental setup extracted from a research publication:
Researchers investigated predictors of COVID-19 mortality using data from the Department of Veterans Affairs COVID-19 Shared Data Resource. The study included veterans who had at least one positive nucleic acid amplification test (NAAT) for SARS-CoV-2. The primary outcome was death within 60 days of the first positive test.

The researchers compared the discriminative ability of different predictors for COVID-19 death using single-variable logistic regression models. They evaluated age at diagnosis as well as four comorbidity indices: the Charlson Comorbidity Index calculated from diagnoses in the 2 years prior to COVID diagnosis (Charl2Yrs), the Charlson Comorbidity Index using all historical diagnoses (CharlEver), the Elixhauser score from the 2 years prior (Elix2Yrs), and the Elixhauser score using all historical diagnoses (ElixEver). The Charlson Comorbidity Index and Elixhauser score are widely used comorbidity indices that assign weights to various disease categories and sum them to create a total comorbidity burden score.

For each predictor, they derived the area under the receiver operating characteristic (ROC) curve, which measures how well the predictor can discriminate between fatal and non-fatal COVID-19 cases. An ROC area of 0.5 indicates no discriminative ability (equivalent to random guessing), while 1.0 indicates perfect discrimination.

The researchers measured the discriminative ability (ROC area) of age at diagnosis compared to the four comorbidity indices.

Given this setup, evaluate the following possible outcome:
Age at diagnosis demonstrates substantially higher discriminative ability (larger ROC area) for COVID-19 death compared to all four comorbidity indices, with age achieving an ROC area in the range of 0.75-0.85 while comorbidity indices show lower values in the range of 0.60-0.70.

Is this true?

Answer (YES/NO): NO